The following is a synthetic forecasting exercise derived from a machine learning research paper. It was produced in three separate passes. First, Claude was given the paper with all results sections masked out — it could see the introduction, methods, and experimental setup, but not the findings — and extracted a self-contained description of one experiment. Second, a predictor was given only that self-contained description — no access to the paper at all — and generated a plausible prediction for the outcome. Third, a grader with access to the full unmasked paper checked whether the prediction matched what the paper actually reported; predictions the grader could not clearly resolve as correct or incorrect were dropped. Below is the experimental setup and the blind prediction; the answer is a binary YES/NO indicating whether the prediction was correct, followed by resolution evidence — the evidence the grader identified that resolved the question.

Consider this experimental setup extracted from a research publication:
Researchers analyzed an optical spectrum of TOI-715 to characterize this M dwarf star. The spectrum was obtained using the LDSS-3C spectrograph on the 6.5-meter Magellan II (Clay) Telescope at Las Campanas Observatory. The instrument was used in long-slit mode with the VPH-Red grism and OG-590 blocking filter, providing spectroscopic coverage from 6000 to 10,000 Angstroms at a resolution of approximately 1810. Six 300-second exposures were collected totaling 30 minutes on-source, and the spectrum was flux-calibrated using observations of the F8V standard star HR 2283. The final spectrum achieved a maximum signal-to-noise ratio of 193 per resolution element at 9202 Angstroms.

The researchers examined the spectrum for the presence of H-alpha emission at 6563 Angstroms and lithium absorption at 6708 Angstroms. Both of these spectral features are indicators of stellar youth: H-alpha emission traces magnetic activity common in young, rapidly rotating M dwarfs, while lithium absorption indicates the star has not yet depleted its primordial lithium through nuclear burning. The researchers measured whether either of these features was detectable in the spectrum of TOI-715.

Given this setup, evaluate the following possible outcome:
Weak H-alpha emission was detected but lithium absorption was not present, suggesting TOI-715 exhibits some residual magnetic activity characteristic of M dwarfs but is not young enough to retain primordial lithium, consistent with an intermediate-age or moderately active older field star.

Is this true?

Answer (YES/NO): NO